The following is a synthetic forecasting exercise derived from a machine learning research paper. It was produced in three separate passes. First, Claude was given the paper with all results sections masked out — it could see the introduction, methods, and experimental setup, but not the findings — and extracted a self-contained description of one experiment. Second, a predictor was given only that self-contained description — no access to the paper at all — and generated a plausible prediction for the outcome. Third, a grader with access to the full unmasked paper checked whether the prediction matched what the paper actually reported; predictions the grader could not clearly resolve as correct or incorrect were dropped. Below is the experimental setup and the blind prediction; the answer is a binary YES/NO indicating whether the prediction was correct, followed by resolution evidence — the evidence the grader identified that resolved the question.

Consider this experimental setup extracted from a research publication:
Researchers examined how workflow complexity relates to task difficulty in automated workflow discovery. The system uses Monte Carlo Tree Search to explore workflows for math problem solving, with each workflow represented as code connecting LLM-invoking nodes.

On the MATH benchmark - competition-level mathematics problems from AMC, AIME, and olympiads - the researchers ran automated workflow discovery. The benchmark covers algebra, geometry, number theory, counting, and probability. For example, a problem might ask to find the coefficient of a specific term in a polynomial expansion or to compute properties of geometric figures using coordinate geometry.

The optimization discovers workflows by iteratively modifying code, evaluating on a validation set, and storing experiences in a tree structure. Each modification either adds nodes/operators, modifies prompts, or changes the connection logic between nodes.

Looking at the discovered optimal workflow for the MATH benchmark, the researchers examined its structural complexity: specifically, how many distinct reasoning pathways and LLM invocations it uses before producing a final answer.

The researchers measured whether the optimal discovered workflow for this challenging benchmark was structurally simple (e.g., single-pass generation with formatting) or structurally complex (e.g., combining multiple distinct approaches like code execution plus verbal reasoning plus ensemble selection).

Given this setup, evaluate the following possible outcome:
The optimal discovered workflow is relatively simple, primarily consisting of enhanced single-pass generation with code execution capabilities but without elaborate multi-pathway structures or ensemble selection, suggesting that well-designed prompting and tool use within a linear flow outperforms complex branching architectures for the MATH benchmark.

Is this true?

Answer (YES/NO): NO